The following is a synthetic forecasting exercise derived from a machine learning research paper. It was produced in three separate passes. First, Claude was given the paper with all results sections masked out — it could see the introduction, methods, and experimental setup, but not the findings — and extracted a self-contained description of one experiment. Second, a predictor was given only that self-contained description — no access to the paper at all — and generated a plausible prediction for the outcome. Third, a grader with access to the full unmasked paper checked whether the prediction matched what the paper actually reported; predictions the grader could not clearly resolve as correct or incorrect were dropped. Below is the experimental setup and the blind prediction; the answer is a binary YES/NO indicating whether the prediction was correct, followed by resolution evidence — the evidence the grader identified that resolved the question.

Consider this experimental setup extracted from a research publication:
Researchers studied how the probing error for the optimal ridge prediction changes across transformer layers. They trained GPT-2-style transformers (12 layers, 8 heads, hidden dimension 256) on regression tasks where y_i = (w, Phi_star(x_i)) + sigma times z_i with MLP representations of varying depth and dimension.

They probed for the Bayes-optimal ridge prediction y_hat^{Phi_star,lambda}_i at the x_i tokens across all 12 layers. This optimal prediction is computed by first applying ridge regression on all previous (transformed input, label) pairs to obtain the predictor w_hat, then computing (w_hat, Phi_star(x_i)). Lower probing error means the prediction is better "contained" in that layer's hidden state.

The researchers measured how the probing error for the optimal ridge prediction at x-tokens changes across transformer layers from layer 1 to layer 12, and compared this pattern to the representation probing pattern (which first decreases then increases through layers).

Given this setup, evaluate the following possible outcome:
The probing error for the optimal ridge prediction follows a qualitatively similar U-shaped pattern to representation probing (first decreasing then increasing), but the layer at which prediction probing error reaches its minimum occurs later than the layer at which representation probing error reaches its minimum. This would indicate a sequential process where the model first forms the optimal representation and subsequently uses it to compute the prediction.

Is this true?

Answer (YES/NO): NO